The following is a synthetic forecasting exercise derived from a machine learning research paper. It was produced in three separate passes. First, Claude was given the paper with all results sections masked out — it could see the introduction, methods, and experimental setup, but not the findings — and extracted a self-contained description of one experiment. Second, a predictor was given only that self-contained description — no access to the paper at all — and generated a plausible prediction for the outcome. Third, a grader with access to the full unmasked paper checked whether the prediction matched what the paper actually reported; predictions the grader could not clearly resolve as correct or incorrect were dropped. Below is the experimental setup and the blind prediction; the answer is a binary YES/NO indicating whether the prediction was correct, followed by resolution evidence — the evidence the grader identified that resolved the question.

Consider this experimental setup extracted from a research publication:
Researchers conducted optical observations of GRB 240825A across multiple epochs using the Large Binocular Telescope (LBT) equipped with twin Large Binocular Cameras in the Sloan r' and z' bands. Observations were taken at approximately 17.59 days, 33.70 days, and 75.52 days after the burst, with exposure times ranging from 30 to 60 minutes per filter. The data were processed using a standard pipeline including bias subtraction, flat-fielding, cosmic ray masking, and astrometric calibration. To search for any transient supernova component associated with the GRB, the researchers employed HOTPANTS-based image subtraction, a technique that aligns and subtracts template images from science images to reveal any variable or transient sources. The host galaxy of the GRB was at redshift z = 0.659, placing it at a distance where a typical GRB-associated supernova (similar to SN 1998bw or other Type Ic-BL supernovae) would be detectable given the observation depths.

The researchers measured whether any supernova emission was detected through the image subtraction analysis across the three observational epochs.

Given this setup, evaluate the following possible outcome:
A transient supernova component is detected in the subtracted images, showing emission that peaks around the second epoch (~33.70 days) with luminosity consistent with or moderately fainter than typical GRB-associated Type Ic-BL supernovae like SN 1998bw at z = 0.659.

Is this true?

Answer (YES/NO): NO